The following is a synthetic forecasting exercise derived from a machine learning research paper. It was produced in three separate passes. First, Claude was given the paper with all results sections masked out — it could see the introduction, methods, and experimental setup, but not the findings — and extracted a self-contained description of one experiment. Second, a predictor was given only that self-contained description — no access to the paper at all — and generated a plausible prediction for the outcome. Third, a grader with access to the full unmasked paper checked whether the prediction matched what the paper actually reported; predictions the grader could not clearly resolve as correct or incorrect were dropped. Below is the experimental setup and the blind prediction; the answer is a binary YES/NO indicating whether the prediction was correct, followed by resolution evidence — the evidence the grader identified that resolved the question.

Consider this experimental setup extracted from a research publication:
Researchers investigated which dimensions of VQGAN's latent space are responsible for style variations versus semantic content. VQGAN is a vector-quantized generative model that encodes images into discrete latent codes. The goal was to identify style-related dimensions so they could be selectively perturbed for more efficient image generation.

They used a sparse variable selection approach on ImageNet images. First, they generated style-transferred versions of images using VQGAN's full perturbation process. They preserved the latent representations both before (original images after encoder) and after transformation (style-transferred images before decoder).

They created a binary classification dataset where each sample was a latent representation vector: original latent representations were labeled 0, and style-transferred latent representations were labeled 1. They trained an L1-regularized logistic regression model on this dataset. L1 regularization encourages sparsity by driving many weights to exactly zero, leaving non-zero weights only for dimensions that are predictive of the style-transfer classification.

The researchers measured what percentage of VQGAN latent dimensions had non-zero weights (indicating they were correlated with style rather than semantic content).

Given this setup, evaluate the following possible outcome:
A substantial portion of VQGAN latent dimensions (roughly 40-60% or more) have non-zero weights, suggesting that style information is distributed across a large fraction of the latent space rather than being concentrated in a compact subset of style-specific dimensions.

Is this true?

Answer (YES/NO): NO